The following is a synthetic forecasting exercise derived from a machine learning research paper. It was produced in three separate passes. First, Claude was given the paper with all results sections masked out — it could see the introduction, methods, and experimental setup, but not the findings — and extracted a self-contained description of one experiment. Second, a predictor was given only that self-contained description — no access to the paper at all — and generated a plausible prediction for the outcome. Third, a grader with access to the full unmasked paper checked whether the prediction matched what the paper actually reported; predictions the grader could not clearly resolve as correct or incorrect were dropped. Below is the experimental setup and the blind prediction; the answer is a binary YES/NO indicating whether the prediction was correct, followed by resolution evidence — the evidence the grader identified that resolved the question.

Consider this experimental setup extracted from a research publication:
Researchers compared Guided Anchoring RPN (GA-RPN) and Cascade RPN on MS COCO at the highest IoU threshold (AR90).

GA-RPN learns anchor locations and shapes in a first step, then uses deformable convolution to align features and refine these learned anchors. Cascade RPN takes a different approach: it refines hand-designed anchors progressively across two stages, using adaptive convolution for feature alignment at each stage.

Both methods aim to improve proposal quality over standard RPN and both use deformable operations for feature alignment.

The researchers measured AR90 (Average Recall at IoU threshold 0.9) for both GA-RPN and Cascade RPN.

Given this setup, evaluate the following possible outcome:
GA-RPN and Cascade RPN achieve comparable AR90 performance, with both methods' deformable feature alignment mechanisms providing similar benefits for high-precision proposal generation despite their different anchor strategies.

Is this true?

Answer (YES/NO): NO